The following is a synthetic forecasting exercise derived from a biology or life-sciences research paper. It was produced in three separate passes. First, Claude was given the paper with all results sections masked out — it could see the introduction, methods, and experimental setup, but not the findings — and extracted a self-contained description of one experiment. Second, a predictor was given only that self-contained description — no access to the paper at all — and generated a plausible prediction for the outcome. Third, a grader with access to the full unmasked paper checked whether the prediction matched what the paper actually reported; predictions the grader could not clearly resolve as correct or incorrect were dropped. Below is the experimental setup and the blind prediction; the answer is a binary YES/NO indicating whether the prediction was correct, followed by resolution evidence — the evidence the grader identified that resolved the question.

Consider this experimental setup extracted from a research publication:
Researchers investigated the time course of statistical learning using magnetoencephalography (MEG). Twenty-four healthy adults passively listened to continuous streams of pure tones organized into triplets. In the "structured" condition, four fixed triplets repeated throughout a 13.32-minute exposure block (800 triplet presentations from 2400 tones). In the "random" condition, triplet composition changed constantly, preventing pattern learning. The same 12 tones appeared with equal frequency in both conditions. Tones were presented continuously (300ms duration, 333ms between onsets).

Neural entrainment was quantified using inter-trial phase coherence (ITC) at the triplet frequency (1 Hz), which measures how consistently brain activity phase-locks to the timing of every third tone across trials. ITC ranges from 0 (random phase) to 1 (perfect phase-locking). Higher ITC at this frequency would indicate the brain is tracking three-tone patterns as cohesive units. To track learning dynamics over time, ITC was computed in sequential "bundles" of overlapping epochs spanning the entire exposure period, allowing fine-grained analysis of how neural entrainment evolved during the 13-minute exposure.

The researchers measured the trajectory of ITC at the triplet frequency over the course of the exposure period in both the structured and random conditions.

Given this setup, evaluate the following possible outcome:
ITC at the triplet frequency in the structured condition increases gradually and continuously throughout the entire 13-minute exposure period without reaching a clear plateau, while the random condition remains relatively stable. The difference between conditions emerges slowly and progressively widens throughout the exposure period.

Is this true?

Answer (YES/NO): NO